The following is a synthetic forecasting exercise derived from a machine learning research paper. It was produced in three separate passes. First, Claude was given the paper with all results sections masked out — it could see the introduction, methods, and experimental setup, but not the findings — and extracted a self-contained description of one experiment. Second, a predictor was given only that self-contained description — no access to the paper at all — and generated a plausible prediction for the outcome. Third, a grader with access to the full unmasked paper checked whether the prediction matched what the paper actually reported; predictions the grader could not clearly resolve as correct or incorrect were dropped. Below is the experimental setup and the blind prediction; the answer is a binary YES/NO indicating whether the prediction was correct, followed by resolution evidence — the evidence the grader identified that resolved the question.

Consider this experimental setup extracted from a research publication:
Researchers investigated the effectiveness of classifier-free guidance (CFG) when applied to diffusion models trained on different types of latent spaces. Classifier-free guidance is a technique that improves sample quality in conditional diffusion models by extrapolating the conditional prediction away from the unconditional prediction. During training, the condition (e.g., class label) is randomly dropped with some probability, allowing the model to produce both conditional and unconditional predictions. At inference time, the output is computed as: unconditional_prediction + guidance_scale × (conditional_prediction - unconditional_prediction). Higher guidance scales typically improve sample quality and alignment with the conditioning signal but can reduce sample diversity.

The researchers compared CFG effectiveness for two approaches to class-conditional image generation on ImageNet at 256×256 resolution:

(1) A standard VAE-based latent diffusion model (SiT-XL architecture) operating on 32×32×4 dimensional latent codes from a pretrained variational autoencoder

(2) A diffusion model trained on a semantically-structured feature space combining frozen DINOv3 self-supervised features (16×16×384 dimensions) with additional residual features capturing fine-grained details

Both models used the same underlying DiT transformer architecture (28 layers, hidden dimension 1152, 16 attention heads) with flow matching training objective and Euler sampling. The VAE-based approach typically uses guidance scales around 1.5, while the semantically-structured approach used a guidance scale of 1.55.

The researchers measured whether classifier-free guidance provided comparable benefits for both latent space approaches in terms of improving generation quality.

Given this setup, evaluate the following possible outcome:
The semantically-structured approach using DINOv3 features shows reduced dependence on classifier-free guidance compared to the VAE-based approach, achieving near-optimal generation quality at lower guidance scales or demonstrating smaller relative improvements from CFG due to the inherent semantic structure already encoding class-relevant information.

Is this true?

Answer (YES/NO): YES